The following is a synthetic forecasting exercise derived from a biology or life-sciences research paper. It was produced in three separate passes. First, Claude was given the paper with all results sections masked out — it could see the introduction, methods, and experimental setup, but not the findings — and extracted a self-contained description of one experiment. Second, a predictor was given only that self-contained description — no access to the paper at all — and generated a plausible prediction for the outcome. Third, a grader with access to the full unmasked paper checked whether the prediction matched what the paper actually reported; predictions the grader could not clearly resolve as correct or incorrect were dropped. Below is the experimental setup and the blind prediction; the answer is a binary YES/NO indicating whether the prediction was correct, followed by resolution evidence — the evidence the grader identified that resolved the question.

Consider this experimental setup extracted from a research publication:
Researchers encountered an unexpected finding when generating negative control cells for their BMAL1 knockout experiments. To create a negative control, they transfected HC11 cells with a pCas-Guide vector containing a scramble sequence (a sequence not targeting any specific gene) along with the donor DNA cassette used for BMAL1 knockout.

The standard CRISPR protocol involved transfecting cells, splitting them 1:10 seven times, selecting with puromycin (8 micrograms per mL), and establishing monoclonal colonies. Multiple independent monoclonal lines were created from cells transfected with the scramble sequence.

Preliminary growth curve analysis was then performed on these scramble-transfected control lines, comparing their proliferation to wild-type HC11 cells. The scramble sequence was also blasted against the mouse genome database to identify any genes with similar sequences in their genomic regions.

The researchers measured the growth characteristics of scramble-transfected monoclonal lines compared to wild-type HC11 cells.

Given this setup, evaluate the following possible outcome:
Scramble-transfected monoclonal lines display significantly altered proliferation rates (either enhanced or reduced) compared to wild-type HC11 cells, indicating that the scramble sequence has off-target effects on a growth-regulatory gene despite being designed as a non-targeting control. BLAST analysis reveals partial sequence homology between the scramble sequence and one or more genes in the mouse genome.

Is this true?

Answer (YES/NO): YES